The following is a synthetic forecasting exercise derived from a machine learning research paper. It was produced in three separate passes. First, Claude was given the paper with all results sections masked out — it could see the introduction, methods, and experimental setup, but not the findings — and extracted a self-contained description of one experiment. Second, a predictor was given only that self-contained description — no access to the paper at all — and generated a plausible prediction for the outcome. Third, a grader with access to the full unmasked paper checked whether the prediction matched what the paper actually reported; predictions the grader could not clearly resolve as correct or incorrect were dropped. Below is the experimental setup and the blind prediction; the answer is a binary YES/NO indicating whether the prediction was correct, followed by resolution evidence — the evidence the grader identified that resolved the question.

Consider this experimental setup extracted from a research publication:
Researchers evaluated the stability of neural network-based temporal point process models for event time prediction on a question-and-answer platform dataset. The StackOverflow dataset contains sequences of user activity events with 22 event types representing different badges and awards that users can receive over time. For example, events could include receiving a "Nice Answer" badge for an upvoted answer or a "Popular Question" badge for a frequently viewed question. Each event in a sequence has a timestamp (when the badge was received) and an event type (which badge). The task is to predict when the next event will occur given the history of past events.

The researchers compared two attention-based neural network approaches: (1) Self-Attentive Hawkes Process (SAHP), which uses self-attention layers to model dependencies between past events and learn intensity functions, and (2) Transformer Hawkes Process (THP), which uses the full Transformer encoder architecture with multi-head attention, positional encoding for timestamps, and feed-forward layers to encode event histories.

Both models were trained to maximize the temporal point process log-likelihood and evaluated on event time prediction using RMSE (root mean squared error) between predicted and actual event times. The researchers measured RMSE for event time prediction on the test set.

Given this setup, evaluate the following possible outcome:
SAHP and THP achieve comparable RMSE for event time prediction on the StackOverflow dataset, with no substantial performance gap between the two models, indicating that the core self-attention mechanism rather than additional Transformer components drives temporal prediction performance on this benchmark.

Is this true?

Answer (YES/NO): NO